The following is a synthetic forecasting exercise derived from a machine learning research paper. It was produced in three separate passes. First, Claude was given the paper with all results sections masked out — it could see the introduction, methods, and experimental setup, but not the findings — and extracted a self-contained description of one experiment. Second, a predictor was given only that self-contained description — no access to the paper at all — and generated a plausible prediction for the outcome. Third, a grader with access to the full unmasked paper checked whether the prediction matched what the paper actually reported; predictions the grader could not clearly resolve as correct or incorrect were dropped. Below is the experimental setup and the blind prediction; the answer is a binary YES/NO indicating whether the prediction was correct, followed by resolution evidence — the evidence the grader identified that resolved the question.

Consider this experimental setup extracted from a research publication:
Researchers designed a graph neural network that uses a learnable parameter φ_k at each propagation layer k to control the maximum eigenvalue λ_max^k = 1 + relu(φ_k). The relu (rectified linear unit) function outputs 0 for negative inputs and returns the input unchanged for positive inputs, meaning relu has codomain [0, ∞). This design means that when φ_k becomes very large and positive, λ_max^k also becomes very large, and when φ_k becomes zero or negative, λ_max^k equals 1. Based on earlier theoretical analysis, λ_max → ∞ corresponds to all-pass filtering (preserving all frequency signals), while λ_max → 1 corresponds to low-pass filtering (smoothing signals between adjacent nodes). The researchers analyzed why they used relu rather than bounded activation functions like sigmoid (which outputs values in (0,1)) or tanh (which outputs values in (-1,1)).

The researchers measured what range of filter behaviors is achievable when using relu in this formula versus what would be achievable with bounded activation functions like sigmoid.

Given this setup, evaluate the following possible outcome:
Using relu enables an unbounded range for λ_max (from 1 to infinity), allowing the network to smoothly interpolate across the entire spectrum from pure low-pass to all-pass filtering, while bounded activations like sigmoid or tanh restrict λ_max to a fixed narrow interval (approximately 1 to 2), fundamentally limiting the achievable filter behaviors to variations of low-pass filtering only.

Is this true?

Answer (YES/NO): NO